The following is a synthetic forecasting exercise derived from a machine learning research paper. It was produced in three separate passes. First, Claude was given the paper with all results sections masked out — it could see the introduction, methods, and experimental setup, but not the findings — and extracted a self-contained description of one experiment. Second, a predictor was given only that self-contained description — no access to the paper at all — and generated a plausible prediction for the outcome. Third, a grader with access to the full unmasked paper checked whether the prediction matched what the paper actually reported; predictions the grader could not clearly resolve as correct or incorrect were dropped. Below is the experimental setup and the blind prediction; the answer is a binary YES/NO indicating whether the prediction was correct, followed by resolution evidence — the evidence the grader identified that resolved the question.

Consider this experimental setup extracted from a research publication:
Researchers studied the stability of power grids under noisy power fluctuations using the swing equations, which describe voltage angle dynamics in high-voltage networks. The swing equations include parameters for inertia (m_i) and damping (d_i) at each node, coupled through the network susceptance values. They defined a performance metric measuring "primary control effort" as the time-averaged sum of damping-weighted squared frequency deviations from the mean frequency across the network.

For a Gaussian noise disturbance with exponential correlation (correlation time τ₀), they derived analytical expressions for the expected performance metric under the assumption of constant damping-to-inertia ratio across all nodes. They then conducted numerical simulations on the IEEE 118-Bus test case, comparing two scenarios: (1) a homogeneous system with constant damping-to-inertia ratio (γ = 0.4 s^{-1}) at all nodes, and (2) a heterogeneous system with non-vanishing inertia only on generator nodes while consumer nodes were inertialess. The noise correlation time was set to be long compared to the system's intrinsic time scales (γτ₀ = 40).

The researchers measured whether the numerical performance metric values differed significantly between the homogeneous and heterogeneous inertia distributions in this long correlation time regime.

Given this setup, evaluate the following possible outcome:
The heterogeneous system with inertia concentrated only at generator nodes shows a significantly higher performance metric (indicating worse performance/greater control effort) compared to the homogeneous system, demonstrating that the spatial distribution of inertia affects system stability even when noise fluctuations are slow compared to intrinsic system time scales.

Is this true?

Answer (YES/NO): NO